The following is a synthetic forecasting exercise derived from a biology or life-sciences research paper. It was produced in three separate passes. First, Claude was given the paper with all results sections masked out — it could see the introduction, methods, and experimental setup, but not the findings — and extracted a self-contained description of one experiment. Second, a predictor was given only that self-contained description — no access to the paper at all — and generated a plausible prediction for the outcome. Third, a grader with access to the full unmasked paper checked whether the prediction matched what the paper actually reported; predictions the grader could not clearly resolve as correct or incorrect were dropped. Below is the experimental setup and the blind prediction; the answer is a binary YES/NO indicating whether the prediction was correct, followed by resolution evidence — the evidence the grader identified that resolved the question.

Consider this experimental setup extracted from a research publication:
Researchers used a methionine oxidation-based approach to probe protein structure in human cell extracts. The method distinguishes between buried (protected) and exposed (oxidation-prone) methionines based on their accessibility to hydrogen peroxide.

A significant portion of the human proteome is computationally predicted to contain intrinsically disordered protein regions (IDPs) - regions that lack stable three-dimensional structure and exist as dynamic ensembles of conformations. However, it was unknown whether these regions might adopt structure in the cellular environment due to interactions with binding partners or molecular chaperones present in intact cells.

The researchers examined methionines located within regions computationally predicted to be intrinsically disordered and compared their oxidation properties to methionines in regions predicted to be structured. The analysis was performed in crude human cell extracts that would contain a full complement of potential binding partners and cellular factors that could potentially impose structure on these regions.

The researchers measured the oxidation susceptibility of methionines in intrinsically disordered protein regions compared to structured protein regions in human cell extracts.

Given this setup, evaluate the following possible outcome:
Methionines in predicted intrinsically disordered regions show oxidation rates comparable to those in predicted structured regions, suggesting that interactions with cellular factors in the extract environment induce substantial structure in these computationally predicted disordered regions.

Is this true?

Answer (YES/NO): NO